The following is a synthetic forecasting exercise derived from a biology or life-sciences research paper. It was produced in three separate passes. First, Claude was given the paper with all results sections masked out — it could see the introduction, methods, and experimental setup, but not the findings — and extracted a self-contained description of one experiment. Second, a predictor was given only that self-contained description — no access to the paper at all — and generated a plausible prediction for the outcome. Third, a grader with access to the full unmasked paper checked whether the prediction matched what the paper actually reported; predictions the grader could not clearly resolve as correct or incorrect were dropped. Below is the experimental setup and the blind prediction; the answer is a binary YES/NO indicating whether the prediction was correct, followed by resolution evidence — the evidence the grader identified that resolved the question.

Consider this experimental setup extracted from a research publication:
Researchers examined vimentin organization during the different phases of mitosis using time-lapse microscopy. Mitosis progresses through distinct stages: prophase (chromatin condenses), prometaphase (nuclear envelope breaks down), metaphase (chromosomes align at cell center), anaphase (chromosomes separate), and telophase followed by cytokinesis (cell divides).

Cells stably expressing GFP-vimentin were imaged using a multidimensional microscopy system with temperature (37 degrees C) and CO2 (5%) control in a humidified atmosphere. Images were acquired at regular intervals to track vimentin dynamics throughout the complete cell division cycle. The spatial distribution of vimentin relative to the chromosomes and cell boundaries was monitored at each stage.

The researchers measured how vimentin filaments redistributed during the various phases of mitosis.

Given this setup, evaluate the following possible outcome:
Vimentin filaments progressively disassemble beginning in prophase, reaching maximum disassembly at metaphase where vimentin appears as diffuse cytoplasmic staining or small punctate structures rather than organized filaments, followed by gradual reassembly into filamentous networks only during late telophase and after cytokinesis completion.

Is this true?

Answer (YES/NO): NO